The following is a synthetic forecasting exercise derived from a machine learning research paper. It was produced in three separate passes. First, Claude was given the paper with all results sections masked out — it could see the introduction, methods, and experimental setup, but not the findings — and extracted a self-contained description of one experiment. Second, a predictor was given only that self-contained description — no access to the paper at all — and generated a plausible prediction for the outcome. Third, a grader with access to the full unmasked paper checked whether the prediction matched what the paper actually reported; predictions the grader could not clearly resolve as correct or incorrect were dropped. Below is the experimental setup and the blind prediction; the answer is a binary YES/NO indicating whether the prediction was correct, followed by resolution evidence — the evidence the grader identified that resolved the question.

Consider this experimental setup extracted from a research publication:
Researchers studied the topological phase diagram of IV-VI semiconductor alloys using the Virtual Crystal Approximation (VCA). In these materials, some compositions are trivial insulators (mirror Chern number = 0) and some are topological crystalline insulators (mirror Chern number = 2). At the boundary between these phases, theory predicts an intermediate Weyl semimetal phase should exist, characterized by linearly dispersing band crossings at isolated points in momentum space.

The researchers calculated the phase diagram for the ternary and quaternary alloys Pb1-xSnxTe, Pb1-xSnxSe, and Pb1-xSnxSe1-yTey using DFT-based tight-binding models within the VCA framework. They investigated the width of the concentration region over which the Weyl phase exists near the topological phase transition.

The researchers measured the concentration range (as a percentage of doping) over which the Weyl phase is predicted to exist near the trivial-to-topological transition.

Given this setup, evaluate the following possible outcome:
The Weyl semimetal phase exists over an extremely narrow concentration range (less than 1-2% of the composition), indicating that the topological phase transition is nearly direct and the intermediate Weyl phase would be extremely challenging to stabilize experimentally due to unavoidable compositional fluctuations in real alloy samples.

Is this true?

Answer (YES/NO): NO